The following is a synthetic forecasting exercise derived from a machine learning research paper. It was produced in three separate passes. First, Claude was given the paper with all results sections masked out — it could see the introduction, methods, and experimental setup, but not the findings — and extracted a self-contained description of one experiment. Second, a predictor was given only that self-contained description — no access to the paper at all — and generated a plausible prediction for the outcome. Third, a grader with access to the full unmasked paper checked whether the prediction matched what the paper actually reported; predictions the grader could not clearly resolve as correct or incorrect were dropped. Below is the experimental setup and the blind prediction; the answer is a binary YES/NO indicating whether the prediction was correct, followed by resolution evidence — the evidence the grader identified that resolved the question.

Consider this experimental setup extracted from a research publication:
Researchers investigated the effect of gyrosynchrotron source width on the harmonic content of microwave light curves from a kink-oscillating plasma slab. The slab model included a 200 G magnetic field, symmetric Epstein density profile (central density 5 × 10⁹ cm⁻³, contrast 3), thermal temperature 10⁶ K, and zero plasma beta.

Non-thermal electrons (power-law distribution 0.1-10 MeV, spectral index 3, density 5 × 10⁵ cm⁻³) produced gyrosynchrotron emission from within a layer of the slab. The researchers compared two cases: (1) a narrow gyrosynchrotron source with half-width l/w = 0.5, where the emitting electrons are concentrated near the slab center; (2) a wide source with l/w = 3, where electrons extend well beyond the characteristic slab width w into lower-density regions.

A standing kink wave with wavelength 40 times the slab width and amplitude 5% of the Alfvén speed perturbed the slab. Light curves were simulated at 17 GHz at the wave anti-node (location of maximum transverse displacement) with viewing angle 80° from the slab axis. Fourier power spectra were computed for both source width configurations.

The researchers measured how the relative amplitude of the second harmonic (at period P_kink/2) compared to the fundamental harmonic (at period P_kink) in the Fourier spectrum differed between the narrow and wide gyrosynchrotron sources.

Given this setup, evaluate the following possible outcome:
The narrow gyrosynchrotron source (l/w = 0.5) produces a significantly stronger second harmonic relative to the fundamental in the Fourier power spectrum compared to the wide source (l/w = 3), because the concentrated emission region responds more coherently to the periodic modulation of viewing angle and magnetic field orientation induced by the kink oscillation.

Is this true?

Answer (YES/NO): NO